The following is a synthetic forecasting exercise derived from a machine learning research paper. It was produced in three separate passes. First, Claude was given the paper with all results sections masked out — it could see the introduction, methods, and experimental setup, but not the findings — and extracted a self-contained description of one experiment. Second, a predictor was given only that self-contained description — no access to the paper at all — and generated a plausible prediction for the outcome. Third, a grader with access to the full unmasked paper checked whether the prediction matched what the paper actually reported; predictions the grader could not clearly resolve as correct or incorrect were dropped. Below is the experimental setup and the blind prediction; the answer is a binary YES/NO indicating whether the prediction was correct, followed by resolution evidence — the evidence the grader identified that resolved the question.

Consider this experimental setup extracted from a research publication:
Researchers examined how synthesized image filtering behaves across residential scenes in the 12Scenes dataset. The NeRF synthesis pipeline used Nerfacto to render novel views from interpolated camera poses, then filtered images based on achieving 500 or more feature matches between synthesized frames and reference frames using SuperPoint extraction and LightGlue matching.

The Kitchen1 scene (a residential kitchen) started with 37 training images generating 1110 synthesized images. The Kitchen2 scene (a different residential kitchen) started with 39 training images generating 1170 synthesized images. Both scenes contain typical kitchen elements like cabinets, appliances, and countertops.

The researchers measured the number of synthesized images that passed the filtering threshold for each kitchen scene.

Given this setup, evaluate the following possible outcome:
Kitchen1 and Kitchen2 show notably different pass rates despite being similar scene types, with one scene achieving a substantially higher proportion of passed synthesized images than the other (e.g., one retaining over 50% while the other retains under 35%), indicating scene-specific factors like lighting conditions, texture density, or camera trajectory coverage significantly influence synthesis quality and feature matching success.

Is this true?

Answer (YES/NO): NO